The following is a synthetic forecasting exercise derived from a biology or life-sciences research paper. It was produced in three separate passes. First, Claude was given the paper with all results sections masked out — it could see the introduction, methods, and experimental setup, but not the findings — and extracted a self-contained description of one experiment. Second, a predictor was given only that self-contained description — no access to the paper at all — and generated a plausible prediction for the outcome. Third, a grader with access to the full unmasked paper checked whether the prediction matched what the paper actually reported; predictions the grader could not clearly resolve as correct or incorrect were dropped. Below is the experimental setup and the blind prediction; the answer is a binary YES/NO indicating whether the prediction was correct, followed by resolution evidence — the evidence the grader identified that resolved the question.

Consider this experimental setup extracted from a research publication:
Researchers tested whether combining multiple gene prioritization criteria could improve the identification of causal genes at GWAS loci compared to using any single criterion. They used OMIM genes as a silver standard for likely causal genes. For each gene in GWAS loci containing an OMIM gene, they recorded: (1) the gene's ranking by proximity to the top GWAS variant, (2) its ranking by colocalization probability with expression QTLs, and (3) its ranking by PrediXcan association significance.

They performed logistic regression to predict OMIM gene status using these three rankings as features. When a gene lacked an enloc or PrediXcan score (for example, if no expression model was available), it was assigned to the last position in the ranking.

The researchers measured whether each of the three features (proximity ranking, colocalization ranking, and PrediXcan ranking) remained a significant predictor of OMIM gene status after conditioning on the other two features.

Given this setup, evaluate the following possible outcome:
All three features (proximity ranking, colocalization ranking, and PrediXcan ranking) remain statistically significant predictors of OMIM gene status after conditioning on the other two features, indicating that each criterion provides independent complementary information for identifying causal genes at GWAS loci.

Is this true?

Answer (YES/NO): YES